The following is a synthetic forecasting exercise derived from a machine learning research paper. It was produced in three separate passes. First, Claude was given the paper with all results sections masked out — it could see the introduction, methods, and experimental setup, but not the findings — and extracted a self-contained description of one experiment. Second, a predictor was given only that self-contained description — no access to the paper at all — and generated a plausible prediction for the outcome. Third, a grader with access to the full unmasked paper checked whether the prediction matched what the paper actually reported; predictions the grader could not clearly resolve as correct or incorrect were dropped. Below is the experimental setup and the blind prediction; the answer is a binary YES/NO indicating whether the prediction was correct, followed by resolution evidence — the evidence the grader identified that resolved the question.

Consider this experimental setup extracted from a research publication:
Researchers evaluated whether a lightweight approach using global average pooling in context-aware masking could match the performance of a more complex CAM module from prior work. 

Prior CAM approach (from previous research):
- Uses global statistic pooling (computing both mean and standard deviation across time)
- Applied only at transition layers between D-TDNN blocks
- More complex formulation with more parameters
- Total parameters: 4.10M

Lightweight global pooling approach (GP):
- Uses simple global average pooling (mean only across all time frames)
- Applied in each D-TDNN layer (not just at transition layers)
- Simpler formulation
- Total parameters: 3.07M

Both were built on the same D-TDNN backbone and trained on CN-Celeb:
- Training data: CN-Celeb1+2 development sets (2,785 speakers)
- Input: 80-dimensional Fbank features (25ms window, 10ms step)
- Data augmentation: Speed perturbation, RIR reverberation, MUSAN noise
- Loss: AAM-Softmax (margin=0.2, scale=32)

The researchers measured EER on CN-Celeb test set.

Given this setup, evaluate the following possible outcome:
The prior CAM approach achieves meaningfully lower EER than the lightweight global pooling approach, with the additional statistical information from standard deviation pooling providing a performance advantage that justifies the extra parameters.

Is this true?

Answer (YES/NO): NO